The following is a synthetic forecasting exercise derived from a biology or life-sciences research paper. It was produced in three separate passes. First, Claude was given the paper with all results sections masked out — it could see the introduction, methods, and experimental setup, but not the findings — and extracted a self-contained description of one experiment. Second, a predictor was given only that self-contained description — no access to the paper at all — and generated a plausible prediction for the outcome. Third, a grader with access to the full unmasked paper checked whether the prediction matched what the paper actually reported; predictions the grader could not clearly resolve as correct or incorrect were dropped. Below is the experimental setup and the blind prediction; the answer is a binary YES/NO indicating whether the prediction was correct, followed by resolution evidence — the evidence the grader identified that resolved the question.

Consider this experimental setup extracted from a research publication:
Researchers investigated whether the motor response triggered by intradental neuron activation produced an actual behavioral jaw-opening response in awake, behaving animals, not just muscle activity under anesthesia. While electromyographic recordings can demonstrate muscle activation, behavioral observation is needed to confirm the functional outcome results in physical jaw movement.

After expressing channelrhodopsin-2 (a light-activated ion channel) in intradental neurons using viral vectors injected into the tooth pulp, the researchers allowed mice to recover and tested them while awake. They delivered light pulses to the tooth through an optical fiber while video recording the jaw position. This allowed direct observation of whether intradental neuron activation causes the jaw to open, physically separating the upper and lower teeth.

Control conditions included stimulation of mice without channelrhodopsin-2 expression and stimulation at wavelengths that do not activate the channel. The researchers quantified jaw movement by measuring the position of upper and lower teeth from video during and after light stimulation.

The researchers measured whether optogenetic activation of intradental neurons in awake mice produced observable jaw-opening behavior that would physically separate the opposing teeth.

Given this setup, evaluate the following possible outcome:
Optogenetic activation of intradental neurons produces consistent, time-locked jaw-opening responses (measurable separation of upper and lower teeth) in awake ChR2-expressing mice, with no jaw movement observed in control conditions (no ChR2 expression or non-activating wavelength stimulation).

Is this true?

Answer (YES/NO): YES